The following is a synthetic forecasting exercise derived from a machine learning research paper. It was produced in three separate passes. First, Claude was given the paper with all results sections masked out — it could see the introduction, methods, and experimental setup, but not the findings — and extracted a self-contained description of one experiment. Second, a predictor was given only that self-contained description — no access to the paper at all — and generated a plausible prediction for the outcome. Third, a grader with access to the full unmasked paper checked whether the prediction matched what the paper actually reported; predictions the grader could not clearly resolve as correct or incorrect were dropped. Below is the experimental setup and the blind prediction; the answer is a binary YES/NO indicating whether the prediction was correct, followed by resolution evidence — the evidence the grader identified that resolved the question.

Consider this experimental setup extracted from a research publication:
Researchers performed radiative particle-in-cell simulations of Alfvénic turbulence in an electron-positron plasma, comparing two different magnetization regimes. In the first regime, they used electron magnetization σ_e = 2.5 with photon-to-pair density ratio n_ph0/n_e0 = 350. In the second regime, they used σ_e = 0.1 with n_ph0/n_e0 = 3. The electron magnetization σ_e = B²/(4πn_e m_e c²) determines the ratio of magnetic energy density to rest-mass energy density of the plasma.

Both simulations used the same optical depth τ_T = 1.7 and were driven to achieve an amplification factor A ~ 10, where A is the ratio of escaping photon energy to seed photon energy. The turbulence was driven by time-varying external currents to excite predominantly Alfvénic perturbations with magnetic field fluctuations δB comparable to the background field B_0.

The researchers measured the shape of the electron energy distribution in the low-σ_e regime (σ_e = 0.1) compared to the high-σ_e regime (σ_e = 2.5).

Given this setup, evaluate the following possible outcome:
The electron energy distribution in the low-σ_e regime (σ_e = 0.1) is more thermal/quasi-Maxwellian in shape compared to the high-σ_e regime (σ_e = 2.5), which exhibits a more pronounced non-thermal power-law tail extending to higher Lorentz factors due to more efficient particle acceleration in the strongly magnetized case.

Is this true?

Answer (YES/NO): YES